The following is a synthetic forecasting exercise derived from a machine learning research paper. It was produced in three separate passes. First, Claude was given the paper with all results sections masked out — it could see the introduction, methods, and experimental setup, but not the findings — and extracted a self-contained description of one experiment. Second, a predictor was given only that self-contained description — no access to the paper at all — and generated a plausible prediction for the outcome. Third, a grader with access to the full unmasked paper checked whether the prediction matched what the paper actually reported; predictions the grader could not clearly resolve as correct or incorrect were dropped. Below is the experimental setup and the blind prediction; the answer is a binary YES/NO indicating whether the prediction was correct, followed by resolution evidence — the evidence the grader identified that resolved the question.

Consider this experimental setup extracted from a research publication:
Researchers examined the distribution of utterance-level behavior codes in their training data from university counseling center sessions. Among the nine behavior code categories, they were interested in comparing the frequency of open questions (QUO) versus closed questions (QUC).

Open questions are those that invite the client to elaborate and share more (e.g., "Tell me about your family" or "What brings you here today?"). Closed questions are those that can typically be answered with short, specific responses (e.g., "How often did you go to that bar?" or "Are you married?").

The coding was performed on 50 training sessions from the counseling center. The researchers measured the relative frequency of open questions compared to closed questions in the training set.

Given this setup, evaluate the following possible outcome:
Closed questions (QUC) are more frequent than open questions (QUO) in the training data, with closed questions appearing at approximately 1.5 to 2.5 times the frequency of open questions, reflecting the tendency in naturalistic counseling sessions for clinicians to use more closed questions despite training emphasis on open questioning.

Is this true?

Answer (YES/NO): YES